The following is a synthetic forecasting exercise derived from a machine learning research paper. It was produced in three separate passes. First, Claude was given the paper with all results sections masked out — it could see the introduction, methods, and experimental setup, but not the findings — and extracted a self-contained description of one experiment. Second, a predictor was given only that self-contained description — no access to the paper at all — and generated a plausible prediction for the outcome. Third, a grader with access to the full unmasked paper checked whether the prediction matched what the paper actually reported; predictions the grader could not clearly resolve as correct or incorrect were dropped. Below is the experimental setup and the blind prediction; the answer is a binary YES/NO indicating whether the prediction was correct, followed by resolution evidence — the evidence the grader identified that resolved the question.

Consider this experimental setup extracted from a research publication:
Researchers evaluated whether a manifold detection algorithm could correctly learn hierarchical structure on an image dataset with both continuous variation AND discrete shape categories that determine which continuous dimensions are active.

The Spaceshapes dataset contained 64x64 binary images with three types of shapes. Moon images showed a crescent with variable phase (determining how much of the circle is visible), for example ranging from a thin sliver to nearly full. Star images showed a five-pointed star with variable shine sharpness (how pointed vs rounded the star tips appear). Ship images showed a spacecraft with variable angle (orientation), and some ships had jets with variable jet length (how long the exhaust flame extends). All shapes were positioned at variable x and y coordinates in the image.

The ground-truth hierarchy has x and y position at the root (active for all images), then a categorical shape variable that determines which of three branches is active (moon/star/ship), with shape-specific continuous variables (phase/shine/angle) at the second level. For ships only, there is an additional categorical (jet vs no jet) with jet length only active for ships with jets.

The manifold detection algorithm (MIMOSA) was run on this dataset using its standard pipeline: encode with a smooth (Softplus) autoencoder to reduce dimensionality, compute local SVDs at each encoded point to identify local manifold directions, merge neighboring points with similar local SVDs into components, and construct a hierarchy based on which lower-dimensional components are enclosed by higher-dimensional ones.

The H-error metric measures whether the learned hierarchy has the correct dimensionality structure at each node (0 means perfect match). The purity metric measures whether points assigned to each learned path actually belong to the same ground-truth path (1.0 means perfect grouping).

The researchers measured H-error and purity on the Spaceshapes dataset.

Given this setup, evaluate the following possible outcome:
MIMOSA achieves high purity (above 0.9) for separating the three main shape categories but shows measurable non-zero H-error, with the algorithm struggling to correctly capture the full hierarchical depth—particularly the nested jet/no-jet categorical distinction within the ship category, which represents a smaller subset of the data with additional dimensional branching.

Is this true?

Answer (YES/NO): NO